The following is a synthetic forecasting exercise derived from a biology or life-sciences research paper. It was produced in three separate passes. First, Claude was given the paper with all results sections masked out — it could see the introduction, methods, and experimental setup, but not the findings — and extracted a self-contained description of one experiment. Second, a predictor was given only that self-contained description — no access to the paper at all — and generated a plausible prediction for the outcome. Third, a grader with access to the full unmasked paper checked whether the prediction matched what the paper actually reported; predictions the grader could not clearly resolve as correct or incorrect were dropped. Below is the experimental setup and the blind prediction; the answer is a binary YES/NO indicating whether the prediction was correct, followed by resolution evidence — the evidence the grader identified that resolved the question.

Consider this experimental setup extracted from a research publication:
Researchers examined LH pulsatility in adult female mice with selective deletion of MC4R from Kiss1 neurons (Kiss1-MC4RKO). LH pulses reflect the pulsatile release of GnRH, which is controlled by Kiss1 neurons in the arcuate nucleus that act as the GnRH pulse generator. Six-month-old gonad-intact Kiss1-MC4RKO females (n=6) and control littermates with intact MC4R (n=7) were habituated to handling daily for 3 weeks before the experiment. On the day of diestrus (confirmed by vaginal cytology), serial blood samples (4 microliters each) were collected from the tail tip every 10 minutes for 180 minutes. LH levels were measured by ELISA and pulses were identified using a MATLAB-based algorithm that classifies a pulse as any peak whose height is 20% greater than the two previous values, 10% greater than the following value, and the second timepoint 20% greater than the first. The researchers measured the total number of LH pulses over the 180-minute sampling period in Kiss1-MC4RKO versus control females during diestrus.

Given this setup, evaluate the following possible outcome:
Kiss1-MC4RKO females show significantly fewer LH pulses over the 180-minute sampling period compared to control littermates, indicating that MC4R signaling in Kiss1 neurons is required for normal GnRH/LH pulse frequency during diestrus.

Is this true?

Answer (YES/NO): NO